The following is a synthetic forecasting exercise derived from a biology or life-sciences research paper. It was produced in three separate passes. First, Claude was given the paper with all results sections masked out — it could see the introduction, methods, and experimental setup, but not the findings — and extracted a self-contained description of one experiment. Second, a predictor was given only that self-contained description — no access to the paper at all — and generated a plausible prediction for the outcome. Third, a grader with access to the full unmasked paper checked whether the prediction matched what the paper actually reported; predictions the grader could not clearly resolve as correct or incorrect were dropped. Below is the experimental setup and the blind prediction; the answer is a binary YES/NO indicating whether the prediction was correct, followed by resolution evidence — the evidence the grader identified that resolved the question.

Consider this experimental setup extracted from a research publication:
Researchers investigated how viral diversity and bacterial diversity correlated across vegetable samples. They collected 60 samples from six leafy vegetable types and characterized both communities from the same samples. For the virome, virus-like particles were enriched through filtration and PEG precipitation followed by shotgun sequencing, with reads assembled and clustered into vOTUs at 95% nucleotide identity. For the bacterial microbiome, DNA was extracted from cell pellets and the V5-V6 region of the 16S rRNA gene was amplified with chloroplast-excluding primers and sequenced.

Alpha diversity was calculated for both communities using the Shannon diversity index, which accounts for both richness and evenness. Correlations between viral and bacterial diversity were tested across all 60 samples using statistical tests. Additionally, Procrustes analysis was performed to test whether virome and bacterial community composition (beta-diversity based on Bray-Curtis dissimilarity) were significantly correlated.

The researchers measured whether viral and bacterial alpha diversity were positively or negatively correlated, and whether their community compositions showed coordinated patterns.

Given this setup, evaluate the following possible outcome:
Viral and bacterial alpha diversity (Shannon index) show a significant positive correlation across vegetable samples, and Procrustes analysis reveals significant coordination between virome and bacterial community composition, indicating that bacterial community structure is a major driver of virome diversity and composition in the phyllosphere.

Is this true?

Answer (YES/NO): YES